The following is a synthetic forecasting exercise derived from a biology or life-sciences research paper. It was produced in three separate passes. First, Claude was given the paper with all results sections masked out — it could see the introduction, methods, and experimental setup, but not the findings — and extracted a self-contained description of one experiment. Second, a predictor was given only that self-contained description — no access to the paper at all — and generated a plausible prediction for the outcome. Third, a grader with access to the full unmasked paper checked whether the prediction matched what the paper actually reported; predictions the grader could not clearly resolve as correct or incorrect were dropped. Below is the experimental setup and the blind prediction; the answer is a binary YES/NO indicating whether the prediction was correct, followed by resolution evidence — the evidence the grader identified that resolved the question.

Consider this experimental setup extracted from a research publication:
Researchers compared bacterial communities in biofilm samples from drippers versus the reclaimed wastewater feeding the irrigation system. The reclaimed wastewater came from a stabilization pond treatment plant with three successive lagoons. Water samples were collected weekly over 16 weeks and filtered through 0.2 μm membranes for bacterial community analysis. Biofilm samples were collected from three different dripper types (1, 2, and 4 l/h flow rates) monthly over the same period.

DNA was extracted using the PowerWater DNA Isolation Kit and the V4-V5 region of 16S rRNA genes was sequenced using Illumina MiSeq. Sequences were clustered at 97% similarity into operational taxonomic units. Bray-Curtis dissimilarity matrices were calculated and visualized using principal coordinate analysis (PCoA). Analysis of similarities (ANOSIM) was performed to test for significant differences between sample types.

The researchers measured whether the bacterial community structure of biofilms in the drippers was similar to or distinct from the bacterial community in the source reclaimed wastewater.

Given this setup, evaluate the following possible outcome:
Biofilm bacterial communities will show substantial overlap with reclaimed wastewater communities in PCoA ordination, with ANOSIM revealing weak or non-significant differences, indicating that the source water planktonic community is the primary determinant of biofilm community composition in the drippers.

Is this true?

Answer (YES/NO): NO